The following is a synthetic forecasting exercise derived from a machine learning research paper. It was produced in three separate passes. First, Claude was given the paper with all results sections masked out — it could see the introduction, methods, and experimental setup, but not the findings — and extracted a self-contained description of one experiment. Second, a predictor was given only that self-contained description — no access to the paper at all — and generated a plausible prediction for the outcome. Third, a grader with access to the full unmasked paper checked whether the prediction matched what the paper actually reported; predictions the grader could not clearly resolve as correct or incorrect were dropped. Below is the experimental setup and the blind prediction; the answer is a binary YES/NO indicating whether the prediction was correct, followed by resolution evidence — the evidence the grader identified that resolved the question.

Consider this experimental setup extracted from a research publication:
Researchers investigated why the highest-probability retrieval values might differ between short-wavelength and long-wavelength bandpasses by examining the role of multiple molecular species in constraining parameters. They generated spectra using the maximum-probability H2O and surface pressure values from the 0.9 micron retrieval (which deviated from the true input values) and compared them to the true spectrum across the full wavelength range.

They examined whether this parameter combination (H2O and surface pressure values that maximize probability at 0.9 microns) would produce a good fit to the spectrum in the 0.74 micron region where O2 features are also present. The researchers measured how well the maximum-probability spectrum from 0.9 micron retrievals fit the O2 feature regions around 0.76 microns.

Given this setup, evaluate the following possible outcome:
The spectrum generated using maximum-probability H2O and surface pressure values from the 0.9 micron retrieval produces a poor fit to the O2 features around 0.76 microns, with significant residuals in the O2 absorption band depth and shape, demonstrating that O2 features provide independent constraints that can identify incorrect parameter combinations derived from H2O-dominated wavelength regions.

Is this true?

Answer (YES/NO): YES